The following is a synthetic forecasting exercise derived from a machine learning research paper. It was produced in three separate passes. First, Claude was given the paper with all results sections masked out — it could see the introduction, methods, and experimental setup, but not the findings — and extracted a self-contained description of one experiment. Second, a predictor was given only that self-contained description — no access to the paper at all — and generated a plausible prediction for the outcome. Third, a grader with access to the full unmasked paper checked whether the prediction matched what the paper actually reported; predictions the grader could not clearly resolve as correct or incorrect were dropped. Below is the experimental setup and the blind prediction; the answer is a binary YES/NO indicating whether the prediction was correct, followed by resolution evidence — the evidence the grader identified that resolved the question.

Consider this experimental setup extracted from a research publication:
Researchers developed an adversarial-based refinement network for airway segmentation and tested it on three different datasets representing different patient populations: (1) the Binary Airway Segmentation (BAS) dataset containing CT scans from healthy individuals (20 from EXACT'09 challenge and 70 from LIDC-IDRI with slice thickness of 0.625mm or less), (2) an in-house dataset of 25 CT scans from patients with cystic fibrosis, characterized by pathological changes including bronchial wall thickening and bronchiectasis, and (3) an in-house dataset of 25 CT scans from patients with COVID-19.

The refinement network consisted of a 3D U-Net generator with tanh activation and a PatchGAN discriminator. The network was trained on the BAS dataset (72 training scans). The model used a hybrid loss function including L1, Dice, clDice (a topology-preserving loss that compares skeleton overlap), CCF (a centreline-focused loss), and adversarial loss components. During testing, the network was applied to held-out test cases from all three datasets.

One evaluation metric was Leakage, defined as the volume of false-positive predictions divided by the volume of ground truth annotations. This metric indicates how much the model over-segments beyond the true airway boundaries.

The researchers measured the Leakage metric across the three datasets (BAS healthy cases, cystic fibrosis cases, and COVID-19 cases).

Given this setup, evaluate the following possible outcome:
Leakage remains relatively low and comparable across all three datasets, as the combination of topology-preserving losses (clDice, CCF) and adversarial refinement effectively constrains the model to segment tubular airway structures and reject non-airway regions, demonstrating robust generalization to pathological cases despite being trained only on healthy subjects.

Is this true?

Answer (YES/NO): NO